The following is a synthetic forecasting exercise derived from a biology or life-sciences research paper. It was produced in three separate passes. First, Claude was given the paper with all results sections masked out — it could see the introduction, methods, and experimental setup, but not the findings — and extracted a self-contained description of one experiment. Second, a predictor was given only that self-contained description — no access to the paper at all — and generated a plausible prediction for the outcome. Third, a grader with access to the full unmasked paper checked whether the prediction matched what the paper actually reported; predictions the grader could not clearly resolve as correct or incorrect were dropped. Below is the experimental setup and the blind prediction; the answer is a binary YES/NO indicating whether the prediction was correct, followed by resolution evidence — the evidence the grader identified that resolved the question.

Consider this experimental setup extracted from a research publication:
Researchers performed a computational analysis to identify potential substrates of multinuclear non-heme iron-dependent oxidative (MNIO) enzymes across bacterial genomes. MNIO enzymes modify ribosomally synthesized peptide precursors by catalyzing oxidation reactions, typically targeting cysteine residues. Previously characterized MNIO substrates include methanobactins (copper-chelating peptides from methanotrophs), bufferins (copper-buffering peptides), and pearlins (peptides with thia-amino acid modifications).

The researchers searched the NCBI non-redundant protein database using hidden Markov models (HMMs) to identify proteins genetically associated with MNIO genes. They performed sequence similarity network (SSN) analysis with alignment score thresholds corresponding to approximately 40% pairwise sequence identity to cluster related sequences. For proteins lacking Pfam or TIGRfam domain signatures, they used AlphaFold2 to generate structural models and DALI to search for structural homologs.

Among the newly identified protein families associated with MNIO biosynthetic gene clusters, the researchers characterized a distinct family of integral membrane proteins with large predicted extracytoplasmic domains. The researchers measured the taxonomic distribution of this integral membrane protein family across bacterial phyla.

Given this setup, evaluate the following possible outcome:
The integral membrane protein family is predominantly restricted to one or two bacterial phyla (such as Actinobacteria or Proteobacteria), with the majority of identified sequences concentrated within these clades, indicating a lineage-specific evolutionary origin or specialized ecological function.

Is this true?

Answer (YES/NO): YES